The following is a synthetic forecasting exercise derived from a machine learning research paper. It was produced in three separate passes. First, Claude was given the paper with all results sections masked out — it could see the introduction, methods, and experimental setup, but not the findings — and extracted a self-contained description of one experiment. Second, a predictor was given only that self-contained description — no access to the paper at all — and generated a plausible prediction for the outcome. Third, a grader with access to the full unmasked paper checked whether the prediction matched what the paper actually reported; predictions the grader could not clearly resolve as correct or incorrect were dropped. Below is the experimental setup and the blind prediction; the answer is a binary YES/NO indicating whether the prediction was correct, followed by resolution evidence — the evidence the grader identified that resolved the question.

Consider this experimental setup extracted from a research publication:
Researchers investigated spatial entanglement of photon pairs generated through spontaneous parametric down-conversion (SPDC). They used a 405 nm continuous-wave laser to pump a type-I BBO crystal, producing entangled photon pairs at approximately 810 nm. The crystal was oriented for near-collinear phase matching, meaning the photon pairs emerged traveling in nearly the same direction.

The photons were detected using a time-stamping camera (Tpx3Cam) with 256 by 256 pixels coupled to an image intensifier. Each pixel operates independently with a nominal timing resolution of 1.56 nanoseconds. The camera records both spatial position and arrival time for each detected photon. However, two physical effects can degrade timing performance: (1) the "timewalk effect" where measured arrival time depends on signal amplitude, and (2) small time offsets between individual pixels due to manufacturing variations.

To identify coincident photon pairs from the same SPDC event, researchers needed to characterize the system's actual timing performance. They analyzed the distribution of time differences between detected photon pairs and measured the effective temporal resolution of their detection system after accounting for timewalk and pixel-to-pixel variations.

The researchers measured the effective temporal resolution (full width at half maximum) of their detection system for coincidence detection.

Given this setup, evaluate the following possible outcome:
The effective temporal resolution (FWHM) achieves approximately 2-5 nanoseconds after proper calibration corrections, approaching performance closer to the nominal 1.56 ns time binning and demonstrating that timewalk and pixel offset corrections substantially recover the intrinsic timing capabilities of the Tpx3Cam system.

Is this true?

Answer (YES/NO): NO